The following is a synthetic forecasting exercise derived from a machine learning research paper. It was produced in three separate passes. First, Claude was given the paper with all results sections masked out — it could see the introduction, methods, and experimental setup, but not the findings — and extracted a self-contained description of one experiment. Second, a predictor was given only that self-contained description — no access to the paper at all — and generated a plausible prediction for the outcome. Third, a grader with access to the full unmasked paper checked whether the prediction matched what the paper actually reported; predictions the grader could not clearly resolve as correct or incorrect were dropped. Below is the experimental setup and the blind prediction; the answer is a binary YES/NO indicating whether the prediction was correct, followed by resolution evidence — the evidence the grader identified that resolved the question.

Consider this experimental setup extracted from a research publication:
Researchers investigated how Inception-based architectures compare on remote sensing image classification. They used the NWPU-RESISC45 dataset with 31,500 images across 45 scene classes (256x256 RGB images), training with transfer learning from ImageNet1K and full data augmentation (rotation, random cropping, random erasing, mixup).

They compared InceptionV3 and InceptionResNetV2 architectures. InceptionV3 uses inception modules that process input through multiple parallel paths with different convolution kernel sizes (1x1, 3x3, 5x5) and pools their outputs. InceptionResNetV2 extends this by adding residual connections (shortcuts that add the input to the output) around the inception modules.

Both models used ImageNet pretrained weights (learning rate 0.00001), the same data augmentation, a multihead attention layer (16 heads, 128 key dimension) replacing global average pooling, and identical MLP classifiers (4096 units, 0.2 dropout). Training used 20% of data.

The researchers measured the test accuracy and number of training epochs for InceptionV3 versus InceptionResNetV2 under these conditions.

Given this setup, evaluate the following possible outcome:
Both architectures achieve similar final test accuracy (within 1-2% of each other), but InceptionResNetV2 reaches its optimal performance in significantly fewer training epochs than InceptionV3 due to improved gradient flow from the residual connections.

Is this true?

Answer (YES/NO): YES